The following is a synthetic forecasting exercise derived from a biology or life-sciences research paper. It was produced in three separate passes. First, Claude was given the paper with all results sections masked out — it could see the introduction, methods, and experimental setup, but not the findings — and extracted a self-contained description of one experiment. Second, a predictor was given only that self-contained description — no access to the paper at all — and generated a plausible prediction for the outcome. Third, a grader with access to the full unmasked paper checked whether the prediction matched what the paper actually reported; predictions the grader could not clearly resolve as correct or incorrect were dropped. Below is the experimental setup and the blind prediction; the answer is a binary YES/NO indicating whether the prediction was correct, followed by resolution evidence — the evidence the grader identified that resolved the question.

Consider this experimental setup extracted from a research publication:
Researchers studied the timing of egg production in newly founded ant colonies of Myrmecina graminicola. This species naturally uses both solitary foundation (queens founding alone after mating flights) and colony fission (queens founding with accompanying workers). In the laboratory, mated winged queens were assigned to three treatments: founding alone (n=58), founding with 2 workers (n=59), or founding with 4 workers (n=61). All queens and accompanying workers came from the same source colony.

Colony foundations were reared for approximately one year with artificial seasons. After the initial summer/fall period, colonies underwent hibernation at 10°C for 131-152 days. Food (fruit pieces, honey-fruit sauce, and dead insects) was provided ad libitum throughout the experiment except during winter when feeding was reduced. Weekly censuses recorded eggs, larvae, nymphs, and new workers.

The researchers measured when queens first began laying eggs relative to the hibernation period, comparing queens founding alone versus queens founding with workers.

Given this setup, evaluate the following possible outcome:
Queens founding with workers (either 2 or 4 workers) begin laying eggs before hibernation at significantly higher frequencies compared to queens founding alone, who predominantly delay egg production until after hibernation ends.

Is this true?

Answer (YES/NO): YES